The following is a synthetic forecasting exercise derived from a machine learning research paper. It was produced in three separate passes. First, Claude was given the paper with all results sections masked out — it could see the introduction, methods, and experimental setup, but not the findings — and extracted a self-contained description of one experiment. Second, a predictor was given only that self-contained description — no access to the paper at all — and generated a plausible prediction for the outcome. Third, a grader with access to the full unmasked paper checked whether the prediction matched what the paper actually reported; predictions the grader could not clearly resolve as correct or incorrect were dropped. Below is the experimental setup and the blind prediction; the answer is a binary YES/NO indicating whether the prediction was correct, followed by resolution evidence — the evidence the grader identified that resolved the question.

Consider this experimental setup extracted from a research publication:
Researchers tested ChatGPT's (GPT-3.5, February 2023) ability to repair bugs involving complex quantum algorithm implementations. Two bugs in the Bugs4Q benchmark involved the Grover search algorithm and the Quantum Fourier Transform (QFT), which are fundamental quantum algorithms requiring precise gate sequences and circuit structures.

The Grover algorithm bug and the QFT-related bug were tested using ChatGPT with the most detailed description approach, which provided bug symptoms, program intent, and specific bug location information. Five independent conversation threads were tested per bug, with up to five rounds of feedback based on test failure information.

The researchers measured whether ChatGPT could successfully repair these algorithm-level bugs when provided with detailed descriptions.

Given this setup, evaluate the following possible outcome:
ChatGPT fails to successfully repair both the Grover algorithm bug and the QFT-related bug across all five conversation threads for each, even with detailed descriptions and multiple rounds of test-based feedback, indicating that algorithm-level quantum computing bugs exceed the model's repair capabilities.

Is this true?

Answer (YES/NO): NO